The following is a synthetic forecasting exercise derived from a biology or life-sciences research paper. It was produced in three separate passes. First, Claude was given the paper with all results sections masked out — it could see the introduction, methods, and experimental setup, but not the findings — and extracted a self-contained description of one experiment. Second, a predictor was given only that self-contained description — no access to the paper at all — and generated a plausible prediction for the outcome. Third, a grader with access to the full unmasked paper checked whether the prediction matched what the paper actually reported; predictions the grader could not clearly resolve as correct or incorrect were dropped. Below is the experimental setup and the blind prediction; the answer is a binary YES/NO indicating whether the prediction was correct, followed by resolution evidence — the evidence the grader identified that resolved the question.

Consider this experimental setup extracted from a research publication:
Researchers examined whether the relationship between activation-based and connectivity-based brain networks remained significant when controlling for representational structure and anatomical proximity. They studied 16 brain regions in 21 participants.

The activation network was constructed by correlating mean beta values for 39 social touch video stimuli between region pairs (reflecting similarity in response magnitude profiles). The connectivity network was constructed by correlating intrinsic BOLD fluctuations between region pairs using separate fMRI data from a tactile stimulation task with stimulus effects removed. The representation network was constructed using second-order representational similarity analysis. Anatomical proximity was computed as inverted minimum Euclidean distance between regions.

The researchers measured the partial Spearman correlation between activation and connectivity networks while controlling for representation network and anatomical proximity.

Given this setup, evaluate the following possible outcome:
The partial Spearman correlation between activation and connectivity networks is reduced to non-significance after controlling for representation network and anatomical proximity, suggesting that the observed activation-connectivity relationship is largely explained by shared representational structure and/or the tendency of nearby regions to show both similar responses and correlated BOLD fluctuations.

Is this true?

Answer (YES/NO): NO